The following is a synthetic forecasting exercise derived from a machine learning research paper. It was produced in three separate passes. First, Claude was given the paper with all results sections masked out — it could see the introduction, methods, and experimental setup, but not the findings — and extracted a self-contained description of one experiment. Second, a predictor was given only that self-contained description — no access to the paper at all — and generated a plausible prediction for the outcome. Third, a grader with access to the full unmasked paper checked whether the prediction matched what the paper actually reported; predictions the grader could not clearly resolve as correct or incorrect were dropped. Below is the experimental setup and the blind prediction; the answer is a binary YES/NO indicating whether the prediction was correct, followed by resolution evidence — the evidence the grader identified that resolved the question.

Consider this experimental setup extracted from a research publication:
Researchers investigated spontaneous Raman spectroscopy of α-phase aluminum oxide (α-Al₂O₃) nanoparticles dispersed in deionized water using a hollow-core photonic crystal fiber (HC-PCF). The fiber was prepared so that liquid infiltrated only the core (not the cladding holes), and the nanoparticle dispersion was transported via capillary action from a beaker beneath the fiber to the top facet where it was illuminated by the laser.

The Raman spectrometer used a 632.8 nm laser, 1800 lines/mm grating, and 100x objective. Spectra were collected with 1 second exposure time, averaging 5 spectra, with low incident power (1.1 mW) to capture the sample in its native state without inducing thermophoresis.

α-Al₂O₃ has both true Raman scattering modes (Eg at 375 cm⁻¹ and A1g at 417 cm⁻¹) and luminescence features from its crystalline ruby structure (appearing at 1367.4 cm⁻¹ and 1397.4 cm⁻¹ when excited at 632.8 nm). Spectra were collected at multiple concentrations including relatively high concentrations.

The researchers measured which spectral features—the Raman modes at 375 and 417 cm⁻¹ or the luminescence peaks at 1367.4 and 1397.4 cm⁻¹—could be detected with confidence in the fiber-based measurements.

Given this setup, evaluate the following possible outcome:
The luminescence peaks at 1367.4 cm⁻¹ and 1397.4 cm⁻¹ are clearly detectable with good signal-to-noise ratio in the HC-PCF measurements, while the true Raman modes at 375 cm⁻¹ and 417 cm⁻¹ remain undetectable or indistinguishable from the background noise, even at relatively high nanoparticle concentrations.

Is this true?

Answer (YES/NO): YES